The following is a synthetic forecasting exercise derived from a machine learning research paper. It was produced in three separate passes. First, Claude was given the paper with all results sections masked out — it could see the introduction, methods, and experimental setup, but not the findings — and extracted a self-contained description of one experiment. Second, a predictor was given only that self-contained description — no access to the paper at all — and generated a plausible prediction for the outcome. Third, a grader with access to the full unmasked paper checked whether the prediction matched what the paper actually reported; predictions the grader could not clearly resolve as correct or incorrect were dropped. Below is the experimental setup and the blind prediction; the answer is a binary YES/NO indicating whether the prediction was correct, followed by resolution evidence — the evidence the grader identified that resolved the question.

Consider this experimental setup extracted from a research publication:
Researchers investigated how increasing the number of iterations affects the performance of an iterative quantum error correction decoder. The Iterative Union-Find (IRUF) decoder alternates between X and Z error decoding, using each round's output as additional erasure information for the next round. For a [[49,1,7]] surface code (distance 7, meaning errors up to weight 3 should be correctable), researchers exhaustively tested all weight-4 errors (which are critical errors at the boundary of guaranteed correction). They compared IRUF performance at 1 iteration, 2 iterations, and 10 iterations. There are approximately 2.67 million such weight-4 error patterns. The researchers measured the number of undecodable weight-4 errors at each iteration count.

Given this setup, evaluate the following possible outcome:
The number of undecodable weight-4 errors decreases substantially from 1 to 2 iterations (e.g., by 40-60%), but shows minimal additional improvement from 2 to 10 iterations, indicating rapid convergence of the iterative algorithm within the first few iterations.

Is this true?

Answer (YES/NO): NO